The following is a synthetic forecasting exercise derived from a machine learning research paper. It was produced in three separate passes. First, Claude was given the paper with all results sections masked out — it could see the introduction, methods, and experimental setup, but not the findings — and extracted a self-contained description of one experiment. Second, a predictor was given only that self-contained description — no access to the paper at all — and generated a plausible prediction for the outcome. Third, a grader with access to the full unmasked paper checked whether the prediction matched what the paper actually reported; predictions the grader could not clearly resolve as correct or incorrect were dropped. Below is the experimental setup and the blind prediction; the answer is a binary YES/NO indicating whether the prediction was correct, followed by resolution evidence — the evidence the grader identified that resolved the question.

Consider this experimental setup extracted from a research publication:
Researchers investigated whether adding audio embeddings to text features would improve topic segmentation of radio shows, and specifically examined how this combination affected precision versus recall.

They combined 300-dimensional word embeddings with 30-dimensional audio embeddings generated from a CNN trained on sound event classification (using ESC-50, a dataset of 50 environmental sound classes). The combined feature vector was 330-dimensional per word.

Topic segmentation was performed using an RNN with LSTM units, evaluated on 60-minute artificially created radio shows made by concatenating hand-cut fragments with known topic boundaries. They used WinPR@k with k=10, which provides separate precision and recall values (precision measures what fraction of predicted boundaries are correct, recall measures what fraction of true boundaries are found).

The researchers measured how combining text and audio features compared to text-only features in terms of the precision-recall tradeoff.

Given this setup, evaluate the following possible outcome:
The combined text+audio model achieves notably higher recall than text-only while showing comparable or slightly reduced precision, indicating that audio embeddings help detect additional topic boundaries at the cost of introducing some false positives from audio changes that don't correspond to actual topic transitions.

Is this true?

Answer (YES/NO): NO